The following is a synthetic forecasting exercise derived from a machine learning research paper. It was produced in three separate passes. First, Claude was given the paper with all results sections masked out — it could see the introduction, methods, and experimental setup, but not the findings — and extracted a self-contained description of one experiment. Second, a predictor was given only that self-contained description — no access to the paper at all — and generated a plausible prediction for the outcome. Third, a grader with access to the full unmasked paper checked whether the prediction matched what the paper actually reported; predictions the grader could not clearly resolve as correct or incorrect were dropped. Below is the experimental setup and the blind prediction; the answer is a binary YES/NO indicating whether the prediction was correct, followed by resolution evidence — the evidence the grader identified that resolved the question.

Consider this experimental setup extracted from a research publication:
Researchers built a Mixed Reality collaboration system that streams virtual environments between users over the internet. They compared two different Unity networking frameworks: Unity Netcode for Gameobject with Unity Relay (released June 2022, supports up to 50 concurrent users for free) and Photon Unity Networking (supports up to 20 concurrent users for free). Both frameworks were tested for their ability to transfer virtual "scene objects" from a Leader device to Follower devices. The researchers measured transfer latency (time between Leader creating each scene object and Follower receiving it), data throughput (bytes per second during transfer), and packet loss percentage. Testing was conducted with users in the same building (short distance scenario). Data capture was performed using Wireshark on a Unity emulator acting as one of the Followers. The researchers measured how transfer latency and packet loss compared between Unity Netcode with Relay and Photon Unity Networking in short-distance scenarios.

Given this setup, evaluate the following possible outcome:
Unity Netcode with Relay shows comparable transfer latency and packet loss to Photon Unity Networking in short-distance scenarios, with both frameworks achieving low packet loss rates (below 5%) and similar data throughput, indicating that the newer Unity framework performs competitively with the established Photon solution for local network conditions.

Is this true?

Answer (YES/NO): NO